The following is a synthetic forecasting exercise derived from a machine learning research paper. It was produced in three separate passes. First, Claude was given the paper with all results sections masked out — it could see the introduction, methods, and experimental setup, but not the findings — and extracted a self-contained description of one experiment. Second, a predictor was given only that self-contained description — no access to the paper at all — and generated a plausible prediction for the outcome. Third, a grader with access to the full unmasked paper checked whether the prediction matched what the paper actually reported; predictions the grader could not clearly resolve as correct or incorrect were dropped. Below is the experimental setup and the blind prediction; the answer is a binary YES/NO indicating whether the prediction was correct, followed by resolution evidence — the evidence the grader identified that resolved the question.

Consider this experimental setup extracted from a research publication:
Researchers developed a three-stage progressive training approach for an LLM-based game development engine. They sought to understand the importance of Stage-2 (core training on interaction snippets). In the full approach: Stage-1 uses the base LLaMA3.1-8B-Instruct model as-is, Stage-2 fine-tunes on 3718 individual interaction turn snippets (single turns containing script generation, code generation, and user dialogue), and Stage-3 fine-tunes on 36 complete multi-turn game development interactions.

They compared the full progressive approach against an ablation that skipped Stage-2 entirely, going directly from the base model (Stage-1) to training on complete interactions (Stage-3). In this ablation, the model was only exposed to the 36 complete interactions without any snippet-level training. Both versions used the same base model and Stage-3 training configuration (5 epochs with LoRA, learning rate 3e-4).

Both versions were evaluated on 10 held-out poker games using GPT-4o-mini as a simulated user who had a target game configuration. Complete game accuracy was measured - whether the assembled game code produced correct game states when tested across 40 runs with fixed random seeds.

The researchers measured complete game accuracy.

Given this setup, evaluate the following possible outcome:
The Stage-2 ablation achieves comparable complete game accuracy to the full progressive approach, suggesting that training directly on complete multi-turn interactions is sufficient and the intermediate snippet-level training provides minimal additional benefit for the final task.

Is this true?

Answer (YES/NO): NO